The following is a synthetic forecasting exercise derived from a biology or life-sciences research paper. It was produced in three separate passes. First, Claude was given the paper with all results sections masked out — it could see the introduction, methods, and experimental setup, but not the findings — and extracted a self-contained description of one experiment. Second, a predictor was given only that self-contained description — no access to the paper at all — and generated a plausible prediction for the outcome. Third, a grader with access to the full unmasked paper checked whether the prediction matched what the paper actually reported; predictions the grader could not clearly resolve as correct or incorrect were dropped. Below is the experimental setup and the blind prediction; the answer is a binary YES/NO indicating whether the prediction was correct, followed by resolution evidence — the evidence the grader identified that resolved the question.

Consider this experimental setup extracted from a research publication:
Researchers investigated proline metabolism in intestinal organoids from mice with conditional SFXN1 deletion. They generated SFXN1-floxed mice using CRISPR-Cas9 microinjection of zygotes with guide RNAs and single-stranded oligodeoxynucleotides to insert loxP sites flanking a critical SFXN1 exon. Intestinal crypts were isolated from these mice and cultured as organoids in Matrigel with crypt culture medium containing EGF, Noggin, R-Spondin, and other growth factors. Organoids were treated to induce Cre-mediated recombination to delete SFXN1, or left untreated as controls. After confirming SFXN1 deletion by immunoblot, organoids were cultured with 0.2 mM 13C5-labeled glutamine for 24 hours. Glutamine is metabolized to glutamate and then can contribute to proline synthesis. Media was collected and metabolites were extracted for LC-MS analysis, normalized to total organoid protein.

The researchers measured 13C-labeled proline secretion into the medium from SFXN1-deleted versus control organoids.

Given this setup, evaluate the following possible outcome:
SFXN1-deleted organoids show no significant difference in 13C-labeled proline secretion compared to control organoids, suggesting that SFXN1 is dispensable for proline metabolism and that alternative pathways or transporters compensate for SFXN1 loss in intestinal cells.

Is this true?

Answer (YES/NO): NO